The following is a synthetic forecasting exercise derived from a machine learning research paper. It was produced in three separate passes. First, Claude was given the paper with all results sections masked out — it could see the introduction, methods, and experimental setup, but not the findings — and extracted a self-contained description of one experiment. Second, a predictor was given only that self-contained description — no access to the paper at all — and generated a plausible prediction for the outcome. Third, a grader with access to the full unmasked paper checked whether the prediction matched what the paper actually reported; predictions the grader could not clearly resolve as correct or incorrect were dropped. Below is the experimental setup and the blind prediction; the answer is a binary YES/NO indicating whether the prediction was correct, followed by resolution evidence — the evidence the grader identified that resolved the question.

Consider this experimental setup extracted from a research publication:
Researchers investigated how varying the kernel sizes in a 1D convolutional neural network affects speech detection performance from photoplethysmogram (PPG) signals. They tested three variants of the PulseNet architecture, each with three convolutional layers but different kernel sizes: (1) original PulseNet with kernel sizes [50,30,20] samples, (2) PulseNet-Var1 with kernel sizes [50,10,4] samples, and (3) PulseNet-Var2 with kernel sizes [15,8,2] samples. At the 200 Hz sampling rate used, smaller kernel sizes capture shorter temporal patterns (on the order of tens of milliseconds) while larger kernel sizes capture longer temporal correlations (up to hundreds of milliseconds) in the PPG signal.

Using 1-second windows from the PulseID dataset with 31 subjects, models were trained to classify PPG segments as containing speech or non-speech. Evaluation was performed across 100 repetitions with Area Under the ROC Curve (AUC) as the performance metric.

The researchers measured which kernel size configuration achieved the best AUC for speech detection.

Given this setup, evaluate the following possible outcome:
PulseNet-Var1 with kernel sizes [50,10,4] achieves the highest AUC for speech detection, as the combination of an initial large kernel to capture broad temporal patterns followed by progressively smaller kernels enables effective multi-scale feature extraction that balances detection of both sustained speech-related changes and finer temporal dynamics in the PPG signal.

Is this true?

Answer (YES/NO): YES